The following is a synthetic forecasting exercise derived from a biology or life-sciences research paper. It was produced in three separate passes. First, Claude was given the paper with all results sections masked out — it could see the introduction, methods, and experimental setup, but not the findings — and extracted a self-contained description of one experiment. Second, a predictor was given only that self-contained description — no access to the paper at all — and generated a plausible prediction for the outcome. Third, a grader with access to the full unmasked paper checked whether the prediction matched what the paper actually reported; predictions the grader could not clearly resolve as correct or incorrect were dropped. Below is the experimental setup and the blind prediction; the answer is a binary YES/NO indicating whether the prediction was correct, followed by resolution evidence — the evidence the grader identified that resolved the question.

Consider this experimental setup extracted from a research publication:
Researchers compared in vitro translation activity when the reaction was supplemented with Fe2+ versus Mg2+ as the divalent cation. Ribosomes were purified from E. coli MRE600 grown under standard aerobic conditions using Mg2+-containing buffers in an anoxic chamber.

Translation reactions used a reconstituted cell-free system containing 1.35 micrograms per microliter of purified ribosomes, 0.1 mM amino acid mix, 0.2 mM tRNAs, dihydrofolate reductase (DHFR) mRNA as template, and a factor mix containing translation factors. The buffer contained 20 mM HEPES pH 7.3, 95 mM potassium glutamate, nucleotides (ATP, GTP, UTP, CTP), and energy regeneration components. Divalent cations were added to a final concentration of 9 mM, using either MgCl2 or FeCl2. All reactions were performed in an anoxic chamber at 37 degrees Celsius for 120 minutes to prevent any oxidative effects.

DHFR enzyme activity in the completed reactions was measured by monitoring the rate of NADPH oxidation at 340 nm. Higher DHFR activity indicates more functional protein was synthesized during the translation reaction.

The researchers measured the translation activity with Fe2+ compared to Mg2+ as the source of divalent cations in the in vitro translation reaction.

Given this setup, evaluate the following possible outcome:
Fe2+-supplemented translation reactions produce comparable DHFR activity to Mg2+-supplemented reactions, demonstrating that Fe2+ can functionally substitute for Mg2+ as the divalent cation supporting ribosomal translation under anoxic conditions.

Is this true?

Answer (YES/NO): NO